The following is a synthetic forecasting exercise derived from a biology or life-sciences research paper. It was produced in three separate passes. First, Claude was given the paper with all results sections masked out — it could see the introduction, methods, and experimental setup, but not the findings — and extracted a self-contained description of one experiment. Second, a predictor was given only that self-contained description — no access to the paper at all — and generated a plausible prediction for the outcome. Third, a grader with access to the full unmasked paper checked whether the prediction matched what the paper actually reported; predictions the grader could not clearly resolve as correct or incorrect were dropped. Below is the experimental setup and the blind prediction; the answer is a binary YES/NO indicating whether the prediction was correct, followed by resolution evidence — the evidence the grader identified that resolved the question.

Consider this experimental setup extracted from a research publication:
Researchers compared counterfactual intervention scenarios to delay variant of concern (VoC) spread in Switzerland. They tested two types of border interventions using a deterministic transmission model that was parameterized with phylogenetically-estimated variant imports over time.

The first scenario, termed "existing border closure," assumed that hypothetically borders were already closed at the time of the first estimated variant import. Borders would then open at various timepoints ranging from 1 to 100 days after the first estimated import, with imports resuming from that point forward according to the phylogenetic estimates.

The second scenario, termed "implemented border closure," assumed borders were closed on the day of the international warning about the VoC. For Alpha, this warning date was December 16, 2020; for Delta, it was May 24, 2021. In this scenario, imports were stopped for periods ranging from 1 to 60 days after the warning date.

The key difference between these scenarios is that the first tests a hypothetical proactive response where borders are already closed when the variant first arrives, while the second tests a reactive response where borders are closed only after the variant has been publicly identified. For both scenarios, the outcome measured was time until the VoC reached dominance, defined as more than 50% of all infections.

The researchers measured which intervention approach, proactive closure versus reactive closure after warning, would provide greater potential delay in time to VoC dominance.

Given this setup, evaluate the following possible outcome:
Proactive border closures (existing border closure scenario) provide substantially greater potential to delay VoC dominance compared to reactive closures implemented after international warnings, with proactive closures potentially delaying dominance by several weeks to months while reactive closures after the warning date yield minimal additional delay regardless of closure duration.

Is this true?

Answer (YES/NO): NO